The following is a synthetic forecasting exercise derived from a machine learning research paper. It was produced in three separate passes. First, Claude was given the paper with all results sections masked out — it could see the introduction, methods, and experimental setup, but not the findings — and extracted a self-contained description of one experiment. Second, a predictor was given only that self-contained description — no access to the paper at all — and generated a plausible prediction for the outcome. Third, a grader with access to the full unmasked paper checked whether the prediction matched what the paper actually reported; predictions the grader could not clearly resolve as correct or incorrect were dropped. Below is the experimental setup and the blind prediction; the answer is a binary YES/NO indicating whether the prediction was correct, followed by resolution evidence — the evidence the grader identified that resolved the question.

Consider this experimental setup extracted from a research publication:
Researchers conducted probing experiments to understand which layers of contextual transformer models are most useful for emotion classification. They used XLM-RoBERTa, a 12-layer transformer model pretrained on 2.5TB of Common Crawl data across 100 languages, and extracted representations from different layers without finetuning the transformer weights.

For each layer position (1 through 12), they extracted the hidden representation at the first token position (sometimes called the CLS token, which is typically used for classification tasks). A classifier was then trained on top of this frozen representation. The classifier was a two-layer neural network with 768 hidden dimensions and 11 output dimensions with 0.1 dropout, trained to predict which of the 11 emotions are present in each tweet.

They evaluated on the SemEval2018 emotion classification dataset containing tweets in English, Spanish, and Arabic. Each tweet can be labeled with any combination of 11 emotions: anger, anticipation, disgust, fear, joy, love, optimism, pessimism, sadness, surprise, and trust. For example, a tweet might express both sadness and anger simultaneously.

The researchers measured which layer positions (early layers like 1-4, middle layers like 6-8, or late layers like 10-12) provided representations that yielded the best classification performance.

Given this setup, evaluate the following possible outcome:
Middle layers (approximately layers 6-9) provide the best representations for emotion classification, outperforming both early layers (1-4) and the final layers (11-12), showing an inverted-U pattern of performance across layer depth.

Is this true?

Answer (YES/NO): NO